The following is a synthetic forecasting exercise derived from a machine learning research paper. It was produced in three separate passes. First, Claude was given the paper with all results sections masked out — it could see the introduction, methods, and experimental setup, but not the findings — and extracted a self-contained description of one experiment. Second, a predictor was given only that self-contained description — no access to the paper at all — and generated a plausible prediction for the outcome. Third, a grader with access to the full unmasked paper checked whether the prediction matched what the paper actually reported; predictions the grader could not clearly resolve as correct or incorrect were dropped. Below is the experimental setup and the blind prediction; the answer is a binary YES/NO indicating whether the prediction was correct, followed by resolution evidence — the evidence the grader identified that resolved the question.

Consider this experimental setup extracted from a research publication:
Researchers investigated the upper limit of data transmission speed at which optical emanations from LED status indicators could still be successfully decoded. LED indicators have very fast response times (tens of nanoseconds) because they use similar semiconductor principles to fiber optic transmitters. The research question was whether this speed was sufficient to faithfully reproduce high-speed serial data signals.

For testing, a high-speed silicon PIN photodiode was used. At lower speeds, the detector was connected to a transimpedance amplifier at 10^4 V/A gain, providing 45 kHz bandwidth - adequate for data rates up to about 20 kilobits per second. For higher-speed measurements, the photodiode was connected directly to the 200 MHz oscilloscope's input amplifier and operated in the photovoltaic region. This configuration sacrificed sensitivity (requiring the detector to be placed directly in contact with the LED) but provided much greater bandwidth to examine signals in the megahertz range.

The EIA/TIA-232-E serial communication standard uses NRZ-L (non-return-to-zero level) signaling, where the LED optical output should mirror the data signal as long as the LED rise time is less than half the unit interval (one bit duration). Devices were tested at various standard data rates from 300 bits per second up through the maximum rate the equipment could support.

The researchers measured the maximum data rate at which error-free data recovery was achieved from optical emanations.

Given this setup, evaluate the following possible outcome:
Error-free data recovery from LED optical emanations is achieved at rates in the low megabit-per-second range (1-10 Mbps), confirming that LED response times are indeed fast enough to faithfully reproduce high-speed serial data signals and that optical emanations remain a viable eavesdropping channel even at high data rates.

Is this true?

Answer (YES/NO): NO